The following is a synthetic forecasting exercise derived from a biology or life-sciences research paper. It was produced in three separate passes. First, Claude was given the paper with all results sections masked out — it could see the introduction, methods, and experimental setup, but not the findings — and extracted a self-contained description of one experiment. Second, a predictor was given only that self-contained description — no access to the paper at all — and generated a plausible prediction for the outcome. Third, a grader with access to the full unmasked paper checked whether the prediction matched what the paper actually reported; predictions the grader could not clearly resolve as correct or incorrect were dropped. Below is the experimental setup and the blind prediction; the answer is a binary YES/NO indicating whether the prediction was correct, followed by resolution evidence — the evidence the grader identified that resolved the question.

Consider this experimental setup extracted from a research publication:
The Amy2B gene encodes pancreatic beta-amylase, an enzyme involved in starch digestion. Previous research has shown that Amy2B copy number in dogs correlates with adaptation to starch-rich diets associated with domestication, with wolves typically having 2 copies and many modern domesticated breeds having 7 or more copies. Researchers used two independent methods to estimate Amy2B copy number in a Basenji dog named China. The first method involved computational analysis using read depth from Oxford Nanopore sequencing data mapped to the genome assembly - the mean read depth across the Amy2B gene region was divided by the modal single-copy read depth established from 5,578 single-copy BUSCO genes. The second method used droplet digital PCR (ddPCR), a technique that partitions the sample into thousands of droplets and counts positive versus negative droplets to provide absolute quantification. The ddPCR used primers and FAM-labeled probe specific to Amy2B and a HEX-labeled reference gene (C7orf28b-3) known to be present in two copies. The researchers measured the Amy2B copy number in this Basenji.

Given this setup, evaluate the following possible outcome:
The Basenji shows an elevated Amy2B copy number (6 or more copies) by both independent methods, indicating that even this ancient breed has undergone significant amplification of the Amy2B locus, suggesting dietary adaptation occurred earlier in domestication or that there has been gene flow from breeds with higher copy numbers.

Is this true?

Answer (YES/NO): NO